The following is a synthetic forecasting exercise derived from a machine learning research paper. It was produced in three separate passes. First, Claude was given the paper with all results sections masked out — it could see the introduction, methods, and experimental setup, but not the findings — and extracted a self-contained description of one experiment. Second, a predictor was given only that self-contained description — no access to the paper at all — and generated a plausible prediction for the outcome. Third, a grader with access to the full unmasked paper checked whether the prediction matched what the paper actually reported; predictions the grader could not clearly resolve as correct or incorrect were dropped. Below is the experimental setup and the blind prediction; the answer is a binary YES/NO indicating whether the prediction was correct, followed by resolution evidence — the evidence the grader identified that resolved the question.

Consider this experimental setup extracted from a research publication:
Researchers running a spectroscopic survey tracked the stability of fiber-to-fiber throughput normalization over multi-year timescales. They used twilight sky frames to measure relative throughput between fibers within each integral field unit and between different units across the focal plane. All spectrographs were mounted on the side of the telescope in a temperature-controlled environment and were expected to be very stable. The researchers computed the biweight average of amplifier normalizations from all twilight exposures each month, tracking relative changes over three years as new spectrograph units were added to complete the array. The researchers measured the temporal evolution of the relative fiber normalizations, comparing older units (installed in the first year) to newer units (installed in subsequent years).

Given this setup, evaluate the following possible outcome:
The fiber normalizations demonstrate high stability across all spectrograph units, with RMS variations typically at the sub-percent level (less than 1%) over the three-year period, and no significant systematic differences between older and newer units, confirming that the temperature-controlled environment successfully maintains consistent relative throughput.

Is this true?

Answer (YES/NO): NO